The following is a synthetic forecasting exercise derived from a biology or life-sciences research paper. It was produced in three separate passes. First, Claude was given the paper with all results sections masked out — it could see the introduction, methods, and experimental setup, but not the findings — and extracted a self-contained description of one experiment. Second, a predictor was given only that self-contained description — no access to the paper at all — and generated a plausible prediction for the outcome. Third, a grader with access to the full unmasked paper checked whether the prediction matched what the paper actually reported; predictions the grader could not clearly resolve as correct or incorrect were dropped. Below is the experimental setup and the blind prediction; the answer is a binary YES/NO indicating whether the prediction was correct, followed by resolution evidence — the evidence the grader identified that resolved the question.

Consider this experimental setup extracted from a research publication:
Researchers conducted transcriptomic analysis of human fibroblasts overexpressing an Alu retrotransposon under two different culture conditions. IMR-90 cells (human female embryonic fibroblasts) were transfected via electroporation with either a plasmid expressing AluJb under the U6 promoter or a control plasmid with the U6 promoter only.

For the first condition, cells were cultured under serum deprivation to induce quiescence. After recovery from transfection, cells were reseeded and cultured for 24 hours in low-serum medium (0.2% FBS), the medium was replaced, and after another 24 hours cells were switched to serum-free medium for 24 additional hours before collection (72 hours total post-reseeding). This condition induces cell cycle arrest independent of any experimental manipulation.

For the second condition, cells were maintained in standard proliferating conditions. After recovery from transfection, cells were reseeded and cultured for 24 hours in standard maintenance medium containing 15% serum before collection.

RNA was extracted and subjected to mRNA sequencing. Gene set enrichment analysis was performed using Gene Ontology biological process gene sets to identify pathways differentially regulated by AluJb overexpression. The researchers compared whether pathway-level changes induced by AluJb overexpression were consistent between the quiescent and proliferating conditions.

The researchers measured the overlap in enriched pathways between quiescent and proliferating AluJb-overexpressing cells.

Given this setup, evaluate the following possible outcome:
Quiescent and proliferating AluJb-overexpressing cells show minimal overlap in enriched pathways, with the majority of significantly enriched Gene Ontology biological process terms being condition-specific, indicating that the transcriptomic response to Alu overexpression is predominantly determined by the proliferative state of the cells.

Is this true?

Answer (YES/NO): NO